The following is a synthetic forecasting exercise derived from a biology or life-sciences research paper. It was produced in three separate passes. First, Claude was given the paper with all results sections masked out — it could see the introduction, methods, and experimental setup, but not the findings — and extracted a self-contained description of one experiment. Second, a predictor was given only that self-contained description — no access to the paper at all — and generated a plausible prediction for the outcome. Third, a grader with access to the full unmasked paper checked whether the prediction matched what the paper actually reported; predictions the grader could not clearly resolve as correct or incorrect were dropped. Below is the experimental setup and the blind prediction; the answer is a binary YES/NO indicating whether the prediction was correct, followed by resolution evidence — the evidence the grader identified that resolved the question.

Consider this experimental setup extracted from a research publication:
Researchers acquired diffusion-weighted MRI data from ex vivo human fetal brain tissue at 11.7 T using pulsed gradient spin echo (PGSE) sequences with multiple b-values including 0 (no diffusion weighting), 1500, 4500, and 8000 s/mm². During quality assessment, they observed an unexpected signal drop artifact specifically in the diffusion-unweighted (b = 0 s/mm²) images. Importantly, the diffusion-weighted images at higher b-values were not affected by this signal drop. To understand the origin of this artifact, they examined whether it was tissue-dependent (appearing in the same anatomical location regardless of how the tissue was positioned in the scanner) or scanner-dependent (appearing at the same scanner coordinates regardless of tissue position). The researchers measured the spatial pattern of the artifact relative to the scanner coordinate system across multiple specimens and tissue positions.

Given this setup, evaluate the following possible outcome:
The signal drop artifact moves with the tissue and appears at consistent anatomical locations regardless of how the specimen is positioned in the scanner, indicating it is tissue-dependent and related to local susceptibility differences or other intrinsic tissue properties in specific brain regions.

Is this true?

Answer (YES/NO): NO